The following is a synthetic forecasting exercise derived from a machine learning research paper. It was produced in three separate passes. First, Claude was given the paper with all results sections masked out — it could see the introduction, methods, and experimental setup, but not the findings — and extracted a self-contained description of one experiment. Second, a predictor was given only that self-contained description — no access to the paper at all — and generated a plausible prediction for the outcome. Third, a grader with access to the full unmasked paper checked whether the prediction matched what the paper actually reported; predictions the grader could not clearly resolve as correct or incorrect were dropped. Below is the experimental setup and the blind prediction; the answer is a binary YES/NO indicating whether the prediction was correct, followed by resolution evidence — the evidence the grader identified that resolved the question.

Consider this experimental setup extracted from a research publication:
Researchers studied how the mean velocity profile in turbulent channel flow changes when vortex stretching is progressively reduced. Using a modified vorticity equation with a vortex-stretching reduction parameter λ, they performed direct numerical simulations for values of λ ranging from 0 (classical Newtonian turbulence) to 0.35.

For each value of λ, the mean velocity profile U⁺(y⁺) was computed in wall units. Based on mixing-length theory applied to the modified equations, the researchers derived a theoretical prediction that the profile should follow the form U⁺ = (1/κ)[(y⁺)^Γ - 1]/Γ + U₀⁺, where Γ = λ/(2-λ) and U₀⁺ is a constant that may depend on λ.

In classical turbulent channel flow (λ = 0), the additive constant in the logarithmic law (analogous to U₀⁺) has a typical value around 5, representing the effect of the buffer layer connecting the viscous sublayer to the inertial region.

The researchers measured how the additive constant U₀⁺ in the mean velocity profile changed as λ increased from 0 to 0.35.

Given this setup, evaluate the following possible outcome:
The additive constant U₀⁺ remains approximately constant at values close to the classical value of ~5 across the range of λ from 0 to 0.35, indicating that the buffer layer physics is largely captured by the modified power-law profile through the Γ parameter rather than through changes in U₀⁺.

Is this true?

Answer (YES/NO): NO